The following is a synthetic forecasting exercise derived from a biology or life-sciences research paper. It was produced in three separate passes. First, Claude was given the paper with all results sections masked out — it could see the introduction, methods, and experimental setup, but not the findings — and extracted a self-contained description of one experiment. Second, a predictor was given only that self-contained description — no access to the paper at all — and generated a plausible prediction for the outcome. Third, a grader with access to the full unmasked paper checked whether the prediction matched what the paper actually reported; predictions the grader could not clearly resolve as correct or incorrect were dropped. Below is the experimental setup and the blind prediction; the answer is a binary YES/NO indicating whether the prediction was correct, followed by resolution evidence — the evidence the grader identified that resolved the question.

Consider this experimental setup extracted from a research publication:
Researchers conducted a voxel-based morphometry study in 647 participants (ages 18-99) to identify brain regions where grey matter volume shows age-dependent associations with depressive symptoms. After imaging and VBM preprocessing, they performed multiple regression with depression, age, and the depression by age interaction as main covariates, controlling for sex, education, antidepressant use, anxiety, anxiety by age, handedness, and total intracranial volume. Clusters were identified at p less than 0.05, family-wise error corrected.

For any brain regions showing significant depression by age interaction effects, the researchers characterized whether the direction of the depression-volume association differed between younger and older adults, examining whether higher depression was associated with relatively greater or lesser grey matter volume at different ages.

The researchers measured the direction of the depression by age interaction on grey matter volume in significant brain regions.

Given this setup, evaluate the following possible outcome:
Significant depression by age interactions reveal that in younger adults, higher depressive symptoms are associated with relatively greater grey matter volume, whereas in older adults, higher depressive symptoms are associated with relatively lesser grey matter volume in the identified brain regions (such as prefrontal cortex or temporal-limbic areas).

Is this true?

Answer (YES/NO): NO